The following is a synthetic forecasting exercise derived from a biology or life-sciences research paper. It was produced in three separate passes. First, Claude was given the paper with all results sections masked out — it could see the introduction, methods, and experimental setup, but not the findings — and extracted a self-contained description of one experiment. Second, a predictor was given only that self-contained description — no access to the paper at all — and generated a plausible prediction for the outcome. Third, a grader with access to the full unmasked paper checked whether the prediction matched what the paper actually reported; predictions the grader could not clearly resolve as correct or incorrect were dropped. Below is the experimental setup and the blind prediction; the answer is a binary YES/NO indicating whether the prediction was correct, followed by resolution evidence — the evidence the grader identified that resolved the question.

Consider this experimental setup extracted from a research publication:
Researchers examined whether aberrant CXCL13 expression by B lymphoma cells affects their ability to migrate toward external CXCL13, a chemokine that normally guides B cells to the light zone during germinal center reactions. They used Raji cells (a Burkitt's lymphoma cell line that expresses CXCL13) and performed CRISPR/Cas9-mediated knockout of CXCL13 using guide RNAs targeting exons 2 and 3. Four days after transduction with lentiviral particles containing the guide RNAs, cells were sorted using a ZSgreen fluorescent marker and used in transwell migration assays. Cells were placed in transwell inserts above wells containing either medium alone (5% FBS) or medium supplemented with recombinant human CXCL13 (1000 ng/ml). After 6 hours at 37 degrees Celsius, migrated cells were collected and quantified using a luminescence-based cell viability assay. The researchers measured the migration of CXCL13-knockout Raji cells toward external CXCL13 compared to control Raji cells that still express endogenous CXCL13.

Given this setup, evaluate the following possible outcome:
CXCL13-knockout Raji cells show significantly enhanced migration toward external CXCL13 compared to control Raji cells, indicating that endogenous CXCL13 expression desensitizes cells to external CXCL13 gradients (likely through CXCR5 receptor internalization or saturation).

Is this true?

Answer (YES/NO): YES